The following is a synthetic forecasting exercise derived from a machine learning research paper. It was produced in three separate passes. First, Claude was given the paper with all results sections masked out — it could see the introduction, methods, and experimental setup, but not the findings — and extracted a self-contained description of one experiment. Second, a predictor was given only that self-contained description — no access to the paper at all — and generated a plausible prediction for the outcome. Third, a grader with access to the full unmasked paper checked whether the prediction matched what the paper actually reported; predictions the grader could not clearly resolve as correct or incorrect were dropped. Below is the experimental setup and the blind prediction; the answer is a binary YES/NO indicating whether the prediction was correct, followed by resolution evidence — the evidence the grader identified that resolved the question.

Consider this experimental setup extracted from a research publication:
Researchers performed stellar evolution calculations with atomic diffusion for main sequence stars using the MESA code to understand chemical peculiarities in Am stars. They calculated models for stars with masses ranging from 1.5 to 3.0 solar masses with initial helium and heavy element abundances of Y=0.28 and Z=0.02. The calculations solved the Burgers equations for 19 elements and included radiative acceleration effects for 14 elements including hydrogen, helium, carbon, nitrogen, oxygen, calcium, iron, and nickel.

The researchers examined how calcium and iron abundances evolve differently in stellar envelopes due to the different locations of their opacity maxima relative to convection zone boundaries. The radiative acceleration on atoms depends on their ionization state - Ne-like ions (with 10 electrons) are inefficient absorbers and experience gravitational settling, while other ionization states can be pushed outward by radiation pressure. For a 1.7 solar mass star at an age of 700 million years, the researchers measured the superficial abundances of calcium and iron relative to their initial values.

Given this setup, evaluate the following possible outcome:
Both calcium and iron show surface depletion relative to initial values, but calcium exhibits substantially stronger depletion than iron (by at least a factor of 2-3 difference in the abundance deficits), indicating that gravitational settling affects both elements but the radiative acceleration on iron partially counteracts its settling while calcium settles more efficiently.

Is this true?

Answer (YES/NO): NO